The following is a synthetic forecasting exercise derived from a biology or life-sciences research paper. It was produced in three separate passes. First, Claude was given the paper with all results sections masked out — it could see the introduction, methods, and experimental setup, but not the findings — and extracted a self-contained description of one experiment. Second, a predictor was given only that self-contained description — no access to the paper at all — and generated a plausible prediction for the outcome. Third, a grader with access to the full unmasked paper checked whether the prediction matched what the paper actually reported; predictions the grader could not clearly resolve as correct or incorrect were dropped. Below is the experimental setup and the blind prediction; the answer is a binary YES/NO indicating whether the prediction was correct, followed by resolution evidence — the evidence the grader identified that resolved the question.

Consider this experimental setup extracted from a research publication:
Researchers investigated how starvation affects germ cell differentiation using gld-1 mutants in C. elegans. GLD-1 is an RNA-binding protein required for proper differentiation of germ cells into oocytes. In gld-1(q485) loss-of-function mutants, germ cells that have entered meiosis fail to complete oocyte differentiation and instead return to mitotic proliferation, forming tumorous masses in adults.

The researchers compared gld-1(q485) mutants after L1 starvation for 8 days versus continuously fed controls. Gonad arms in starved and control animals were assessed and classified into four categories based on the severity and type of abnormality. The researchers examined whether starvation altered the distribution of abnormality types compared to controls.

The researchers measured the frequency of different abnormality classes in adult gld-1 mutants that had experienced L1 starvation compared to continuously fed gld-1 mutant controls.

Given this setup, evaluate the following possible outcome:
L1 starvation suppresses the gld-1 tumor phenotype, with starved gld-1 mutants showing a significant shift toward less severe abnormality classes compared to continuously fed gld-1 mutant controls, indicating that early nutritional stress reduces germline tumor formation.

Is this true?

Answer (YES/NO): NO